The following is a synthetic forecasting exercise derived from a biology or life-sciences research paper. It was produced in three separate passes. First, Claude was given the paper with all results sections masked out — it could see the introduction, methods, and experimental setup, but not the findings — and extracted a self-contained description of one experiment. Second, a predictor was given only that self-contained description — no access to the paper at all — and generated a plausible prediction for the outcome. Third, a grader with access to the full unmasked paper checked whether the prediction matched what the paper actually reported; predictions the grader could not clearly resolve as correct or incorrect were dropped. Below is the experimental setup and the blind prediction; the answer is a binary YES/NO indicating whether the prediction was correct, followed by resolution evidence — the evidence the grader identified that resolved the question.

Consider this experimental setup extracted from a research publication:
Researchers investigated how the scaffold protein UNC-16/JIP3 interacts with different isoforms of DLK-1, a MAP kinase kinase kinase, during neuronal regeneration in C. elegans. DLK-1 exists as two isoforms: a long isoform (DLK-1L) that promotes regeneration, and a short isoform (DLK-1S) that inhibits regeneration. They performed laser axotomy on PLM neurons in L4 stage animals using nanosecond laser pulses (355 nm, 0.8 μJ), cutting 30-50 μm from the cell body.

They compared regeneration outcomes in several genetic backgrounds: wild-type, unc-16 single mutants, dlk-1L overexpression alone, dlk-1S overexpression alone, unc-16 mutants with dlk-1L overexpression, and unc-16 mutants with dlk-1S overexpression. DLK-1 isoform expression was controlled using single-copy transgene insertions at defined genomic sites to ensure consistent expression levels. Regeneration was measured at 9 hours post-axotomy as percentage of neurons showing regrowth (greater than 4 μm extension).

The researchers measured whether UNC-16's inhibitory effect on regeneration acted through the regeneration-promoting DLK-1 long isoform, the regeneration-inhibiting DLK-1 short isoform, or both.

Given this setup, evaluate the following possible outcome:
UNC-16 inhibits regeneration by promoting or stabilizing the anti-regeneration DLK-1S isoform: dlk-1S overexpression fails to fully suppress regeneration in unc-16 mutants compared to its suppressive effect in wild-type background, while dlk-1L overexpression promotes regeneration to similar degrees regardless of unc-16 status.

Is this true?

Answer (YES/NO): NO